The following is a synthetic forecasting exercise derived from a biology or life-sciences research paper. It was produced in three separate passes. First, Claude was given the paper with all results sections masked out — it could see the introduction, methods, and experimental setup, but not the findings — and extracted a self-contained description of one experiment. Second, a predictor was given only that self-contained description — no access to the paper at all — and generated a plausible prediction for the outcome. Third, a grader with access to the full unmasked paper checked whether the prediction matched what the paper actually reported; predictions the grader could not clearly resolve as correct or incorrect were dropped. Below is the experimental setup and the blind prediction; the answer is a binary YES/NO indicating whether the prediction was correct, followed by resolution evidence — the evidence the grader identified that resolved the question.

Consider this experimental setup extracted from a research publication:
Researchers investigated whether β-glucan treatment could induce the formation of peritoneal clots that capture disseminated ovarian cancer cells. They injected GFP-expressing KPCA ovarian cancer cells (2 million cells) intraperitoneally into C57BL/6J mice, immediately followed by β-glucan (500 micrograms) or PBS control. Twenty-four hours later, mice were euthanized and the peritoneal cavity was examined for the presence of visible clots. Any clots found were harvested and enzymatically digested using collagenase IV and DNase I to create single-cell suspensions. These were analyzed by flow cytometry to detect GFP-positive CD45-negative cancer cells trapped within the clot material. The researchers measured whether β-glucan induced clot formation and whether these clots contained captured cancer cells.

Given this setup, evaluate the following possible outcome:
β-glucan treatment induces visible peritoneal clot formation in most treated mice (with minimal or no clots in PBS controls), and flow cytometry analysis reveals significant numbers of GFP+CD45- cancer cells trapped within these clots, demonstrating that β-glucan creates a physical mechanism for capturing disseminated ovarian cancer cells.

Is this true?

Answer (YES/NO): YES